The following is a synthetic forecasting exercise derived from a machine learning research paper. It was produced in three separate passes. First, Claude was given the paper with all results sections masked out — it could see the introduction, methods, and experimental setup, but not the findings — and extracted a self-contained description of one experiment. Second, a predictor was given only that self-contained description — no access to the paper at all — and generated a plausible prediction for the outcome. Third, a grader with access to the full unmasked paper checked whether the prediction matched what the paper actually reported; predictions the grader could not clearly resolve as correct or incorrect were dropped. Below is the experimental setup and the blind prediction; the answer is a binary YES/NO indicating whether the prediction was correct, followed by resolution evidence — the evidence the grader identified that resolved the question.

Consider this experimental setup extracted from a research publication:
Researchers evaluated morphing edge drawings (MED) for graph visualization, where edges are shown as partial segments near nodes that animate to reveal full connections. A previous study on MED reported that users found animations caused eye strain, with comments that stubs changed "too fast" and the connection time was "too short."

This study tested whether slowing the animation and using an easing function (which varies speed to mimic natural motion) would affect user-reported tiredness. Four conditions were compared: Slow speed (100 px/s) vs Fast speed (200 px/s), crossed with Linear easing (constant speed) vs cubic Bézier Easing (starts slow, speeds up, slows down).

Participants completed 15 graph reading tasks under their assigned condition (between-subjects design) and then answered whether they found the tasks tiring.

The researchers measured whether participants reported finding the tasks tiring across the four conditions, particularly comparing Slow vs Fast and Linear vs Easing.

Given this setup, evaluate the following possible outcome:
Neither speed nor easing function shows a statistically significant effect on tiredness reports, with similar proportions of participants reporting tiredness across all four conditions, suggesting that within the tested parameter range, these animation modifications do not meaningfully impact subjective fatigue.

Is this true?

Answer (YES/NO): NO